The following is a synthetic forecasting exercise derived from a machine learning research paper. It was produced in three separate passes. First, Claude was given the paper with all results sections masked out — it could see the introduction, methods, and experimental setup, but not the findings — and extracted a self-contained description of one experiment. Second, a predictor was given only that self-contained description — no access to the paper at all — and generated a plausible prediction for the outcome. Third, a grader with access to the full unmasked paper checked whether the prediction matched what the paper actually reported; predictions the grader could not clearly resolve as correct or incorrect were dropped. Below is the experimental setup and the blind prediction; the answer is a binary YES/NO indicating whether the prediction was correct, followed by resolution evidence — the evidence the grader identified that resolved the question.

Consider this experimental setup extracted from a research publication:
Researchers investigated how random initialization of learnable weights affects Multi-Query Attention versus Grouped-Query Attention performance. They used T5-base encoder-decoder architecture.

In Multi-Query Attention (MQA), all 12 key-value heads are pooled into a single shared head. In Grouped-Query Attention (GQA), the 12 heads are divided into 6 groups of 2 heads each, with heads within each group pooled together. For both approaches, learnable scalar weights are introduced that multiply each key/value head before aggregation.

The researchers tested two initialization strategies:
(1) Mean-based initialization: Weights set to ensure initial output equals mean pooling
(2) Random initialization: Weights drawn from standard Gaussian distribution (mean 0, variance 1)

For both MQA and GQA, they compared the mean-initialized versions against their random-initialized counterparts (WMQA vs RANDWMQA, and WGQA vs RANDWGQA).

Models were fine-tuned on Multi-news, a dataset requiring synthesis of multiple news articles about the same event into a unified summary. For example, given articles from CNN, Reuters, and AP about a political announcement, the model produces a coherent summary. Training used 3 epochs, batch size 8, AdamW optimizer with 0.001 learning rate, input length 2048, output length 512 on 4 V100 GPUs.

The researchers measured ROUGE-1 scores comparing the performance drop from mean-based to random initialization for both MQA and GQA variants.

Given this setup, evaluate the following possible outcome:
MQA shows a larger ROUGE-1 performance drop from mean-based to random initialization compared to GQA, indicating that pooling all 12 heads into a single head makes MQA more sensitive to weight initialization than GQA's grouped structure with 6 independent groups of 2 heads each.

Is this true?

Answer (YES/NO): YES